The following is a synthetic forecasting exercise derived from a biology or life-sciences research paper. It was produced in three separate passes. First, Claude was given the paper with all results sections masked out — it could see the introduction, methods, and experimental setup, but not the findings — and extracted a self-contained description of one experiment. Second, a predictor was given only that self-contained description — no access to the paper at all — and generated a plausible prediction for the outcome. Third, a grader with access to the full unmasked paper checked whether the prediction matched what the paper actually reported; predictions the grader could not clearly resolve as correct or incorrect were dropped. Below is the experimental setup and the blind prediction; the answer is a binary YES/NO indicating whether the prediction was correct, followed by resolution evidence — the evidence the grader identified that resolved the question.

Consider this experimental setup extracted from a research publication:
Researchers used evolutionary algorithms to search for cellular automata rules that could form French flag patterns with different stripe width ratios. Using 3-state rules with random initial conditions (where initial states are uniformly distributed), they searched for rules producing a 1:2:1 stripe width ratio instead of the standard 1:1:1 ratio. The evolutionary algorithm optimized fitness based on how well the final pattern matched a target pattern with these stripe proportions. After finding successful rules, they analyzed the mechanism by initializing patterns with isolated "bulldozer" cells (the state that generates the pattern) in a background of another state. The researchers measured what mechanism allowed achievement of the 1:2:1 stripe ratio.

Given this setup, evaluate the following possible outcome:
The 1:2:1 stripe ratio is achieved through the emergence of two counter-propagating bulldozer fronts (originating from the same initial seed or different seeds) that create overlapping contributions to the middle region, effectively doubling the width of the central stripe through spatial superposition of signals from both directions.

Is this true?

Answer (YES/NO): NO